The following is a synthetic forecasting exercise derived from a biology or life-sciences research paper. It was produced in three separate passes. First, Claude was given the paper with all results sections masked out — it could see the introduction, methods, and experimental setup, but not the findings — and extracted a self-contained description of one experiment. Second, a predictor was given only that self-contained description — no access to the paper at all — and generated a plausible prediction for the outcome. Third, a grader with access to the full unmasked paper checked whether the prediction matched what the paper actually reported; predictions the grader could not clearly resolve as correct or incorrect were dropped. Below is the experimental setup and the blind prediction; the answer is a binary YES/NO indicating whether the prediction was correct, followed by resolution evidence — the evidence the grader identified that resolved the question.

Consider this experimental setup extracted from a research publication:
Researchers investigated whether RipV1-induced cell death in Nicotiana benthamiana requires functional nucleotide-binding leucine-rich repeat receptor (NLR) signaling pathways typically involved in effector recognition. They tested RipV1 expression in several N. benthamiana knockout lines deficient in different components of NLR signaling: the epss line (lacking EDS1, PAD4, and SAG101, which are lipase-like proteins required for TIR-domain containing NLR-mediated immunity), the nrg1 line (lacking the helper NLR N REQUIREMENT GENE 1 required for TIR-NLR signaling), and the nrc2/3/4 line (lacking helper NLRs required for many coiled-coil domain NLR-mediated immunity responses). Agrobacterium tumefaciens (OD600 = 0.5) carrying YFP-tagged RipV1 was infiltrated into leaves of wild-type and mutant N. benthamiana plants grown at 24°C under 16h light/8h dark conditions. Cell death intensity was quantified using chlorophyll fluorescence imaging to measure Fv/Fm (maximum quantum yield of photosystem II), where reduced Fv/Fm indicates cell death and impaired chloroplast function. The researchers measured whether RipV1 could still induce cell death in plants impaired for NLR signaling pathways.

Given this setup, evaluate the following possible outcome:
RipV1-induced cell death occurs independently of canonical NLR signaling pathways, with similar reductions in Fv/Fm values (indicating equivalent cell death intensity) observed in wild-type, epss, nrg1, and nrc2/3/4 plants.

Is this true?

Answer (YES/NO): YES